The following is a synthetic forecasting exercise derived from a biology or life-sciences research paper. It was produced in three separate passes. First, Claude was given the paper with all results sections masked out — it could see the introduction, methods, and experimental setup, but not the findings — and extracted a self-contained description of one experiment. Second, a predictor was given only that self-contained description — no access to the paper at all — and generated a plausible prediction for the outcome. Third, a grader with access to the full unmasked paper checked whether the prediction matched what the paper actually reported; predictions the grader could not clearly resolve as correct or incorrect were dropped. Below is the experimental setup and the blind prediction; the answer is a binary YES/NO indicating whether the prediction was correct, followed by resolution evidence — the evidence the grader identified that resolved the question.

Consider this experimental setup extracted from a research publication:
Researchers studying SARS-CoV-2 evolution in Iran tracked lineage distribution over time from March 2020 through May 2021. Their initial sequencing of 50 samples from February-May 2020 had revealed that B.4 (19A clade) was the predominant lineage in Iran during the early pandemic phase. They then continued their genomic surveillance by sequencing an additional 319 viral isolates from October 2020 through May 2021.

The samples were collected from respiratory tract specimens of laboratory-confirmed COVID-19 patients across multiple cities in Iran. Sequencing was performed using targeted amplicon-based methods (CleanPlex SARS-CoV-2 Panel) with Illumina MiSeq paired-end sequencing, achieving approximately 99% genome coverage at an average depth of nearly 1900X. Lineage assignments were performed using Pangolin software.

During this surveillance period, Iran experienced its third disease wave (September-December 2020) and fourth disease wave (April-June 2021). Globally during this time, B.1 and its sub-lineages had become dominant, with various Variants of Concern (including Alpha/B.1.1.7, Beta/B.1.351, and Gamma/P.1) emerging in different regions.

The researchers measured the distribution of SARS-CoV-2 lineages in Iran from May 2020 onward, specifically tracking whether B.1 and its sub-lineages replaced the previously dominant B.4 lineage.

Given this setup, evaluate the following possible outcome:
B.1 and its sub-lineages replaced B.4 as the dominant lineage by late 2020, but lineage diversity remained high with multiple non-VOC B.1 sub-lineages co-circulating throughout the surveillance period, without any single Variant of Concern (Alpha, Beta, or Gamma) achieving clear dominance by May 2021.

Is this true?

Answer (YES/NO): NO